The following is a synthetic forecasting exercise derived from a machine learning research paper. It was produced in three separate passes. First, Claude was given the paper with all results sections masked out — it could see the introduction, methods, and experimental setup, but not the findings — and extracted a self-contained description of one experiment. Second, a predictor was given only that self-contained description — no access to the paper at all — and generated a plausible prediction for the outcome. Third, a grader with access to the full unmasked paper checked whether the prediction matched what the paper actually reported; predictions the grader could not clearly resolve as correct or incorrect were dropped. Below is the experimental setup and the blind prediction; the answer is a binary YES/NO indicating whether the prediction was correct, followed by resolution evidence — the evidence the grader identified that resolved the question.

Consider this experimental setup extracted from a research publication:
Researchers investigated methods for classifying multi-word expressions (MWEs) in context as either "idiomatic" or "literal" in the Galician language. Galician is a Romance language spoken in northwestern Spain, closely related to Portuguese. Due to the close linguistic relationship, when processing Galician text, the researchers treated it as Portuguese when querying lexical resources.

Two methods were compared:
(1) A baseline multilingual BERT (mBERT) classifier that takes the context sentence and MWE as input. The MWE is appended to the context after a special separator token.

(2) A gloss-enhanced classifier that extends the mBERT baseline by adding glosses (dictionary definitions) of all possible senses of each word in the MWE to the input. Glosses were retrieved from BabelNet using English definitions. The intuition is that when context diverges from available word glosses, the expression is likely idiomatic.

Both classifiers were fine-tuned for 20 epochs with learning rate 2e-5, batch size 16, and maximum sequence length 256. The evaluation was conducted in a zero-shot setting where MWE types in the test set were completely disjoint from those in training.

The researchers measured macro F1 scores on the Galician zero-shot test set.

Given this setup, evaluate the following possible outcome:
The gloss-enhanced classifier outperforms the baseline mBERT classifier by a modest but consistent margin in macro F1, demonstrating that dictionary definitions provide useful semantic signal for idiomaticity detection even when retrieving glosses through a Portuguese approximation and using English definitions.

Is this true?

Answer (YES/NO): NO